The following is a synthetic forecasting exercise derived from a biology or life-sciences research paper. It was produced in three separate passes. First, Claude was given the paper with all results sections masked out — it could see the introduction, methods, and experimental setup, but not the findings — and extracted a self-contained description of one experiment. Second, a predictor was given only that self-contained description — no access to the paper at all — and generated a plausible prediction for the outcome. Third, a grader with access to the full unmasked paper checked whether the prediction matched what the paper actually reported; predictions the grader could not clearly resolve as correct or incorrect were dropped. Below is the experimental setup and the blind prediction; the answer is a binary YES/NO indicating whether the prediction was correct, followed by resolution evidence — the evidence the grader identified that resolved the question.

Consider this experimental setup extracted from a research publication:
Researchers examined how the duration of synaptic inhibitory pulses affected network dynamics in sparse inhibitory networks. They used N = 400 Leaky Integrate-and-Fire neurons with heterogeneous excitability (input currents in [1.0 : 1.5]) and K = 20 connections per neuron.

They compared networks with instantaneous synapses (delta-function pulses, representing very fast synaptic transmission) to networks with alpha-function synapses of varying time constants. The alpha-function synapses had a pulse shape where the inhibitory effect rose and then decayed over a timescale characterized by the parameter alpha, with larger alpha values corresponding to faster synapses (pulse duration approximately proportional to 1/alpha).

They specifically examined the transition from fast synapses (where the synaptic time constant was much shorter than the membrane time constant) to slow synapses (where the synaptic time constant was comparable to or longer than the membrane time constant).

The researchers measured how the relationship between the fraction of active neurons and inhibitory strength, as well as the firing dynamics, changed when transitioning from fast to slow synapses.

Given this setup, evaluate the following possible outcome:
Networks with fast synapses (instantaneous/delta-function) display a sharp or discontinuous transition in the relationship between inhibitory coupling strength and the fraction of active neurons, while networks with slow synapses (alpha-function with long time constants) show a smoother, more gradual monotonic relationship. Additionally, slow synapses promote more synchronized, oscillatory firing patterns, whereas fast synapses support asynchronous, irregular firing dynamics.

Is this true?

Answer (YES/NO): NO